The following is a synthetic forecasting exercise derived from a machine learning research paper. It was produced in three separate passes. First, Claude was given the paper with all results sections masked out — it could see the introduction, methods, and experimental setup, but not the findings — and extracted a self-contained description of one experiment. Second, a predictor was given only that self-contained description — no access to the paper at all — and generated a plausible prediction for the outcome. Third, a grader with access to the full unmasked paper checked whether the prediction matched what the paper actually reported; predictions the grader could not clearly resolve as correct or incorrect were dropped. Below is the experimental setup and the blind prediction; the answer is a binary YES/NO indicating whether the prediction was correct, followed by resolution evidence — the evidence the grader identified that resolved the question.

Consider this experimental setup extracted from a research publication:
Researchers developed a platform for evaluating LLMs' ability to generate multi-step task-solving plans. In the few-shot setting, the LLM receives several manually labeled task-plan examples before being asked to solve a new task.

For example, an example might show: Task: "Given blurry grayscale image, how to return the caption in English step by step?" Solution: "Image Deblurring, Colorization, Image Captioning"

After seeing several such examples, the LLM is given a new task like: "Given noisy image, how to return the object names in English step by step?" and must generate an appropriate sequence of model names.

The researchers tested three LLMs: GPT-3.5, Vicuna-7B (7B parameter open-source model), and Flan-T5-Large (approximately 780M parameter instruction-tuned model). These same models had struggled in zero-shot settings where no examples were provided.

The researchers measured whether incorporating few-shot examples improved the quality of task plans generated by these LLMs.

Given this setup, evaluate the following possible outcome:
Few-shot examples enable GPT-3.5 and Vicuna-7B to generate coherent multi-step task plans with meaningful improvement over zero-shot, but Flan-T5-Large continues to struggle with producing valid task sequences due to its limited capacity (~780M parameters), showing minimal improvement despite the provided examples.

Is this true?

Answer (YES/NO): NO